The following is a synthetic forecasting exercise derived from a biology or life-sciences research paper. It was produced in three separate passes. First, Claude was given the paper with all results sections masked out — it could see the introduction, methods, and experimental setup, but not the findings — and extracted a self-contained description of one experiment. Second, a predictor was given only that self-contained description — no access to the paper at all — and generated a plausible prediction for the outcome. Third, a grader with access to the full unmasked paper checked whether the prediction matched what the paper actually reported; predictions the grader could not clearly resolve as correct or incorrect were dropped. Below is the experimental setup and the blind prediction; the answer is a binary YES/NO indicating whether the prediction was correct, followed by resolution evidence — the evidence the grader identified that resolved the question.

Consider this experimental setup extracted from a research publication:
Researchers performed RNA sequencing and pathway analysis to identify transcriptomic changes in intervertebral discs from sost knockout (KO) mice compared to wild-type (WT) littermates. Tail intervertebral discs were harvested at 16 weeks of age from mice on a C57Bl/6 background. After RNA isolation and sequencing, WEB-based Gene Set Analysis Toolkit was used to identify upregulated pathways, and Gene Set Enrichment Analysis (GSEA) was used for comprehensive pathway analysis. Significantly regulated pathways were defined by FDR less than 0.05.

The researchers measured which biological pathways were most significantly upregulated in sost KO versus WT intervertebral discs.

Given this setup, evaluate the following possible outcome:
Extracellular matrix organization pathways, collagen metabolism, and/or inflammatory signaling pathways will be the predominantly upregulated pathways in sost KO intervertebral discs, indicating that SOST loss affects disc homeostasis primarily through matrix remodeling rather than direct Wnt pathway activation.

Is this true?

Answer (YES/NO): NO